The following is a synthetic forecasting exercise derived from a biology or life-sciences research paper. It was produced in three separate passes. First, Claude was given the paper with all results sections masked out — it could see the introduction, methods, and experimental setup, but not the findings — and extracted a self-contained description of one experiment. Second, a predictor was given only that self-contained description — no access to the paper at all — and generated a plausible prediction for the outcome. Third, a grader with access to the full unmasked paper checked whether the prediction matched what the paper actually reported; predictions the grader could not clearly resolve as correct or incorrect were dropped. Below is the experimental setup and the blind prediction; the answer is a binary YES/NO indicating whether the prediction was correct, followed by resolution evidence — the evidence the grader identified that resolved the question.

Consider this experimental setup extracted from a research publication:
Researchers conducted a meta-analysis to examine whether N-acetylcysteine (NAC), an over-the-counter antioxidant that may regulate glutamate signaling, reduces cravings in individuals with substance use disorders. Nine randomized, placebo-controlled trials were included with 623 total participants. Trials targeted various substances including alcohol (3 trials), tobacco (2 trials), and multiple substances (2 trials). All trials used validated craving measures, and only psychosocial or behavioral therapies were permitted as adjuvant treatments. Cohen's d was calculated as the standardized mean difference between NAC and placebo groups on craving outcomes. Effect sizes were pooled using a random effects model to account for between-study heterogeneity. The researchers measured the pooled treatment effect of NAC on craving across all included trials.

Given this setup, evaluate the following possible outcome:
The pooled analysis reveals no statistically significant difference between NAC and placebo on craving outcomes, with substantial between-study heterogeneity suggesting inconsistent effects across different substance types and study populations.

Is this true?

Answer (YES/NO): YES